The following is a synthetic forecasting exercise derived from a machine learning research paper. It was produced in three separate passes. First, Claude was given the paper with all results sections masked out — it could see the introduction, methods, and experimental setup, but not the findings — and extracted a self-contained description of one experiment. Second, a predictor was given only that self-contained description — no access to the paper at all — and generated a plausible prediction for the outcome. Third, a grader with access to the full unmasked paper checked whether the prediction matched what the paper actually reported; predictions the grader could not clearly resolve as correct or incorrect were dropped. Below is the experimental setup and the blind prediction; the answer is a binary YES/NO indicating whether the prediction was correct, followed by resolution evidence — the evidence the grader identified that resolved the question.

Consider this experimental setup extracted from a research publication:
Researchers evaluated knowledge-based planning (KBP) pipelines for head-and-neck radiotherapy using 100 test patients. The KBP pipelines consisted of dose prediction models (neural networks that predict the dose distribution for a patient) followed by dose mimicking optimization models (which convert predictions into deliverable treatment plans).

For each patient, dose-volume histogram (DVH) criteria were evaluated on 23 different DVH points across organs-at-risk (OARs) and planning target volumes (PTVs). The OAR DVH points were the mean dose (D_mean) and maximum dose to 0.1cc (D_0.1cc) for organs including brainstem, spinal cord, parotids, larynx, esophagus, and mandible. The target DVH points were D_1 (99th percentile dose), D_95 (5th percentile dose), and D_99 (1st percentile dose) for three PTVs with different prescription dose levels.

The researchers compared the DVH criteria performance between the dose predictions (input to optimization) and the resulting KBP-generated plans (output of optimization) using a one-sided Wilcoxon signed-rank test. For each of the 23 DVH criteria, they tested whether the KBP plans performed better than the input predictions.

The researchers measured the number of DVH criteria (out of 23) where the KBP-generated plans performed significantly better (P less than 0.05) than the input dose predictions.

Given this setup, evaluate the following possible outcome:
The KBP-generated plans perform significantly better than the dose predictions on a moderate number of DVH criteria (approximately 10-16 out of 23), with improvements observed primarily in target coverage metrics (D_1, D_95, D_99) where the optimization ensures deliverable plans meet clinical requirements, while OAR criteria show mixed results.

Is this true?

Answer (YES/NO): NO